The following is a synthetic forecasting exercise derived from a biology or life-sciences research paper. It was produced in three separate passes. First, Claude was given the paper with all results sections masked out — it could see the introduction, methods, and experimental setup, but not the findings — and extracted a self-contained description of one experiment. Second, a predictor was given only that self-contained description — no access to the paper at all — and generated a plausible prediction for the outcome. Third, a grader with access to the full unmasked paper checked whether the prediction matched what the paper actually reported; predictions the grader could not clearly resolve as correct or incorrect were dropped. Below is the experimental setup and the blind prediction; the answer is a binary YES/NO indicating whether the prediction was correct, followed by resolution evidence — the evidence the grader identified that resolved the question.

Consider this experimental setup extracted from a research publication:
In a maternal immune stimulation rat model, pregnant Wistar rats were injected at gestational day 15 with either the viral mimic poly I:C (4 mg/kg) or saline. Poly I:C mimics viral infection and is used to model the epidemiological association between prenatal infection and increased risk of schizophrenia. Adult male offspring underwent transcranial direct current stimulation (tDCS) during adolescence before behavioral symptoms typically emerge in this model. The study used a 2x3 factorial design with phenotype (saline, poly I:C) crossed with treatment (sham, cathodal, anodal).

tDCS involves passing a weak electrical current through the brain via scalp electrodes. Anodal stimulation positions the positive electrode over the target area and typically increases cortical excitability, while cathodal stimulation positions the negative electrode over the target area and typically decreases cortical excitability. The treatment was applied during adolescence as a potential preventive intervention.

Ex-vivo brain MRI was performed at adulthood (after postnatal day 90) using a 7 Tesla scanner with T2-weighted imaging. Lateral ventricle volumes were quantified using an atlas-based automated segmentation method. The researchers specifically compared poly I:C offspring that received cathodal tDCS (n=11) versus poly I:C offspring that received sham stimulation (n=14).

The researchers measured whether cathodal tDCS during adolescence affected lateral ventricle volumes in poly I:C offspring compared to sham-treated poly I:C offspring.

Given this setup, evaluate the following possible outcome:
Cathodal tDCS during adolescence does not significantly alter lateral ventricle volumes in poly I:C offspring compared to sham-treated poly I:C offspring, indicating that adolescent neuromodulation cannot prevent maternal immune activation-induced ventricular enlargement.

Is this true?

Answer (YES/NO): NO